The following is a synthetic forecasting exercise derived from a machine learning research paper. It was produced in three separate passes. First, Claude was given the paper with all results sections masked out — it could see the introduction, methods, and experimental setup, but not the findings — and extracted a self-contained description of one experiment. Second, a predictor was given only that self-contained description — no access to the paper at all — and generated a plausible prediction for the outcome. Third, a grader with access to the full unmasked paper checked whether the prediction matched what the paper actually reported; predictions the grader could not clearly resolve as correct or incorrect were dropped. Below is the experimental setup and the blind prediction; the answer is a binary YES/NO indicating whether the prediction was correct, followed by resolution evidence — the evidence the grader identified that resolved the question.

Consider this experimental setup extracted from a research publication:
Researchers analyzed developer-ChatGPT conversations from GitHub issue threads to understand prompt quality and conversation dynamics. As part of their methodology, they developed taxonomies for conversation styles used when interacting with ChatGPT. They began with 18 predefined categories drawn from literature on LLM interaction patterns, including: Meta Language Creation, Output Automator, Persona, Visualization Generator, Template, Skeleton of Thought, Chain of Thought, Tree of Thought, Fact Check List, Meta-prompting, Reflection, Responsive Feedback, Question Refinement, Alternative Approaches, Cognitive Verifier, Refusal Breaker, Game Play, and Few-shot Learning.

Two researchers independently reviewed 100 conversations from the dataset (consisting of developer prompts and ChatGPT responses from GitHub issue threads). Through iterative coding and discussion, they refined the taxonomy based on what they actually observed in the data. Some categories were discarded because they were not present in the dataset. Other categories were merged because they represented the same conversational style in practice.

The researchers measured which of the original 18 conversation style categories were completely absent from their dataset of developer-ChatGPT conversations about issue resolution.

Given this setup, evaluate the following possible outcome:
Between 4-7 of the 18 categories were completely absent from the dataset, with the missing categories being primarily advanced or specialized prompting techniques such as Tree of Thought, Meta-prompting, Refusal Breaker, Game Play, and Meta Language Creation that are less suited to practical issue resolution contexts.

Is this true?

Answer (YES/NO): NO